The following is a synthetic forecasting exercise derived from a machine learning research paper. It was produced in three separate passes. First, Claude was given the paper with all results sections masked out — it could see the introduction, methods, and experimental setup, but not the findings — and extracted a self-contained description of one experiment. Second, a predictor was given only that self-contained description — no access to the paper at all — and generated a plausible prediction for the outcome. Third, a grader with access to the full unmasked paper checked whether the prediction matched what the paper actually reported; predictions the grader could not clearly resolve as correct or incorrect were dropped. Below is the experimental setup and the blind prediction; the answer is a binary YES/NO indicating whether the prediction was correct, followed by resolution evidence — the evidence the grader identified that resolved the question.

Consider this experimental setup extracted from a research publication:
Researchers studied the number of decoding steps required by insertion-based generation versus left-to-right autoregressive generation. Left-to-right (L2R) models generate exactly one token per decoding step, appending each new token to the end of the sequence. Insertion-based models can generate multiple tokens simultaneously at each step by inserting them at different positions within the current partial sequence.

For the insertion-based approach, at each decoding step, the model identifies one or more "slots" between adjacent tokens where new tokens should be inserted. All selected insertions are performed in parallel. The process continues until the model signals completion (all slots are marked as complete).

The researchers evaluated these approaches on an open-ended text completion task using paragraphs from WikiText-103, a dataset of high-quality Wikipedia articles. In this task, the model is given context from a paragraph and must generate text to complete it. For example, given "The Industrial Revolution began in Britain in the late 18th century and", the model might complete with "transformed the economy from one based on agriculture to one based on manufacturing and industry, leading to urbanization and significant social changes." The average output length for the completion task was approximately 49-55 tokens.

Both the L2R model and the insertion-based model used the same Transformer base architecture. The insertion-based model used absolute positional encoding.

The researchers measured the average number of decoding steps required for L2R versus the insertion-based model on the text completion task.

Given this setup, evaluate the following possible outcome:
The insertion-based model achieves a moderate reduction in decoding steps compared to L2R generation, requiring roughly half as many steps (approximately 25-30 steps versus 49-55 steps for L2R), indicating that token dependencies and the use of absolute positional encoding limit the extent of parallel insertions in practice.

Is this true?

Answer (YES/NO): NO